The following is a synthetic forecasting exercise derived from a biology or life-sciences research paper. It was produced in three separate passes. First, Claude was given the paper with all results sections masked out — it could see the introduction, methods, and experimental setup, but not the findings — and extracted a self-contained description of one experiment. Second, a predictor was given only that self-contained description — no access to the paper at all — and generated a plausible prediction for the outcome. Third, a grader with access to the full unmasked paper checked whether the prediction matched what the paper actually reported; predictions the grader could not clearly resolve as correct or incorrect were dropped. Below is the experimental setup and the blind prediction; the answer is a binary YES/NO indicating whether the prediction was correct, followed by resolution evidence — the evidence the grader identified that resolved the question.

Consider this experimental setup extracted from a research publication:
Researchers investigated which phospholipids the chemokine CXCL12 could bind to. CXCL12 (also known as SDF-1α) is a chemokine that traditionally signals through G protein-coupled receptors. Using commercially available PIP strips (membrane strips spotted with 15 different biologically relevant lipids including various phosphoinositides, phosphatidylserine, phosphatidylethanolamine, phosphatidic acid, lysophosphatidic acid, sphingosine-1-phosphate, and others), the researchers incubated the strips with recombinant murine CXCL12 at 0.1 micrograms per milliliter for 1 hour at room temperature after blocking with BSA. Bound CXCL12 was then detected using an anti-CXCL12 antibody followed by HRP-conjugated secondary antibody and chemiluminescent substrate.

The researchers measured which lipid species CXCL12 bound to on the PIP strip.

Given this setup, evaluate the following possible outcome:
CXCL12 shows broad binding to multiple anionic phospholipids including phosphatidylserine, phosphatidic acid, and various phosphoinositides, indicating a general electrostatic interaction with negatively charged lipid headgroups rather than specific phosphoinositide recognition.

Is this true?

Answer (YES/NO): NO